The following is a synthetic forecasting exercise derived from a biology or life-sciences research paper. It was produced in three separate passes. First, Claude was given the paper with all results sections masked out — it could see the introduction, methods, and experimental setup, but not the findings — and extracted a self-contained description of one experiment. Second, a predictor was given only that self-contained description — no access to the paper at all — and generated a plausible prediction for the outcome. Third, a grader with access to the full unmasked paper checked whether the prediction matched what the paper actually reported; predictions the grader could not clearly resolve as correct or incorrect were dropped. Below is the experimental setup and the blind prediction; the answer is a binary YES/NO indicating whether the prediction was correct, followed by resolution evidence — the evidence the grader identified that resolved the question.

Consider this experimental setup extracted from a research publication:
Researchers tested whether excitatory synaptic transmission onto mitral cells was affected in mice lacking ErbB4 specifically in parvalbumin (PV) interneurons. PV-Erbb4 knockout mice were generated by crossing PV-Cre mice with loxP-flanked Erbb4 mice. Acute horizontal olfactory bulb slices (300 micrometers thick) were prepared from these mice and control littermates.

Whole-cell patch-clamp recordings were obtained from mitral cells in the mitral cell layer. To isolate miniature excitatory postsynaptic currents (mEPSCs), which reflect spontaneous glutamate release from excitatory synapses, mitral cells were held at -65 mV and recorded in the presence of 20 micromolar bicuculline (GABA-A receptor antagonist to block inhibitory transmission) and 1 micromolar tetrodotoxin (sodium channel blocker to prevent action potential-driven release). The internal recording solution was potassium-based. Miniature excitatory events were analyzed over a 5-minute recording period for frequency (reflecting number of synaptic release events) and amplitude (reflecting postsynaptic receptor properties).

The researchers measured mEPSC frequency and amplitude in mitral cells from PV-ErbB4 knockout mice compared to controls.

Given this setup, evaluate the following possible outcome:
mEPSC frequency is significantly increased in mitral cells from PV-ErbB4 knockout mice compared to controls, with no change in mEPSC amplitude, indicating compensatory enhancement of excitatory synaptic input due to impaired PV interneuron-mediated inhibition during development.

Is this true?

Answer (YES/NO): NO